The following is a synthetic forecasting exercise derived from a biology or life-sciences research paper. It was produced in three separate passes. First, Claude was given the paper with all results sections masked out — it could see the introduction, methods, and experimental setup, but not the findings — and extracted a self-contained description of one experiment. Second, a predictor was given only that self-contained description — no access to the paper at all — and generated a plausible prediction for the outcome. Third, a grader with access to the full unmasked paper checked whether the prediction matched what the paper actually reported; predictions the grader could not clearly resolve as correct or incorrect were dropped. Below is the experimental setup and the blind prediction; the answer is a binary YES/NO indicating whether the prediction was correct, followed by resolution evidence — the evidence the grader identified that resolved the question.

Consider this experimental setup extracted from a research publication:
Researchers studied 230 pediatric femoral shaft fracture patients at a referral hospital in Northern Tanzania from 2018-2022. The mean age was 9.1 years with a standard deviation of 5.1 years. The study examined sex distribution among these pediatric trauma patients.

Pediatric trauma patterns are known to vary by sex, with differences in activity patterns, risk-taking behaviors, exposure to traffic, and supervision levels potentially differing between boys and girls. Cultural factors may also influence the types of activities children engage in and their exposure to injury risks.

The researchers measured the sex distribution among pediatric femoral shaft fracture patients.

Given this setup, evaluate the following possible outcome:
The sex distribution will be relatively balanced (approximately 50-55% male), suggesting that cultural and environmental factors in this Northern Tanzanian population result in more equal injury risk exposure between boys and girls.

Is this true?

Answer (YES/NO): NO